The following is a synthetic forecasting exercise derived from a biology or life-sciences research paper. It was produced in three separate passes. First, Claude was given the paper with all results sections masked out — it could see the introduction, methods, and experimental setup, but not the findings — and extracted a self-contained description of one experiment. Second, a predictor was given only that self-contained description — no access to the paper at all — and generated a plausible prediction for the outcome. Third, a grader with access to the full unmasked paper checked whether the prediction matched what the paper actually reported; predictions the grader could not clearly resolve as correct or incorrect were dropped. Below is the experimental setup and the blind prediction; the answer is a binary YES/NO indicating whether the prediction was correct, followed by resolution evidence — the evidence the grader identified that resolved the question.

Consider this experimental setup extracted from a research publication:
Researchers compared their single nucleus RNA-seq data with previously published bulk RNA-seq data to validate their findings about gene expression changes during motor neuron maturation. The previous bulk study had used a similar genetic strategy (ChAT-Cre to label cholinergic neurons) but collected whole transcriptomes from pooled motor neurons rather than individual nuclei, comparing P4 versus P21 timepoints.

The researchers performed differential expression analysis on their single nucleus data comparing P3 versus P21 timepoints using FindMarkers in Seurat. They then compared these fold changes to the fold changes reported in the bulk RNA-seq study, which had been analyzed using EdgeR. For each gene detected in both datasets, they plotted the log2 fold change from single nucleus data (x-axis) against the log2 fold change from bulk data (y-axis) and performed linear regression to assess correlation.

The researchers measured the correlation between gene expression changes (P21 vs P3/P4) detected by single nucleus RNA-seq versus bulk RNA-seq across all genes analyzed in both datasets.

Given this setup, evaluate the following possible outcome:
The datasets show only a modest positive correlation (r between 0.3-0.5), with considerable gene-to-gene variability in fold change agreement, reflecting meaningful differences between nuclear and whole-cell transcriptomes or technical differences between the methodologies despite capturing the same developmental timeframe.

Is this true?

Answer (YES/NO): NO